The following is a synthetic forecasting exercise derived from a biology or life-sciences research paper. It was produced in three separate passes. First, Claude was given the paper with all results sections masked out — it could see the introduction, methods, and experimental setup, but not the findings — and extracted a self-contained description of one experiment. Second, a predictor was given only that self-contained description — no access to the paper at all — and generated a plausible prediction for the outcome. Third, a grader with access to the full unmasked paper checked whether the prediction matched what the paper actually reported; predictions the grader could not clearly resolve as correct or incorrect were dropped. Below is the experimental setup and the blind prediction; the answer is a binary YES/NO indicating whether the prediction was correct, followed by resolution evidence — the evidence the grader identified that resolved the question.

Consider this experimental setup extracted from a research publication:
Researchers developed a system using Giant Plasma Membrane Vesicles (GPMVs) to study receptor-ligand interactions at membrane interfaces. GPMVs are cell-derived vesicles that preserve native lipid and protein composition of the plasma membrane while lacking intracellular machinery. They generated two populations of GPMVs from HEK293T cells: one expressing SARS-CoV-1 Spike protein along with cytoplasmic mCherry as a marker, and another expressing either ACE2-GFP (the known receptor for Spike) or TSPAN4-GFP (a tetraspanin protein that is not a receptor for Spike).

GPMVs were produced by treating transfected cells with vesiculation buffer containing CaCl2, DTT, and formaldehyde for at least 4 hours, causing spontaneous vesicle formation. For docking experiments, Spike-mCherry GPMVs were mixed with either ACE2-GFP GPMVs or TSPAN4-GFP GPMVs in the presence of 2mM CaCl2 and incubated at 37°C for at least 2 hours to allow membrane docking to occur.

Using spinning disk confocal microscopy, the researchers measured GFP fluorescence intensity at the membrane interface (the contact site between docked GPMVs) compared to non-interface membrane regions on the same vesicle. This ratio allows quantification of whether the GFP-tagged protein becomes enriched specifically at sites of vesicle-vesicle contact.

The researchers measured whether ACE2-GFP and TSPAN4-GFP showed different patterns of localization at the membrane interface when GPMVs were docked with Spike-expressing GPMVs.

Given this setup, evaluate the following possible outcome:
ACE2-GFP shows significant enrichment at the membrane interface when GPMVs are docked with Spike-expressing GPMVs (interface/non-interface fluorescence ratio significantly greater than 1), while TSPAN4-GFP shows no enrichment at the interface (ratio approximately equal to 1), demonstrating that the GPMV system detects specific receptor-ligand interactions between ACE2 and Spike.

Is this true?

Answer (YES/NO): NO